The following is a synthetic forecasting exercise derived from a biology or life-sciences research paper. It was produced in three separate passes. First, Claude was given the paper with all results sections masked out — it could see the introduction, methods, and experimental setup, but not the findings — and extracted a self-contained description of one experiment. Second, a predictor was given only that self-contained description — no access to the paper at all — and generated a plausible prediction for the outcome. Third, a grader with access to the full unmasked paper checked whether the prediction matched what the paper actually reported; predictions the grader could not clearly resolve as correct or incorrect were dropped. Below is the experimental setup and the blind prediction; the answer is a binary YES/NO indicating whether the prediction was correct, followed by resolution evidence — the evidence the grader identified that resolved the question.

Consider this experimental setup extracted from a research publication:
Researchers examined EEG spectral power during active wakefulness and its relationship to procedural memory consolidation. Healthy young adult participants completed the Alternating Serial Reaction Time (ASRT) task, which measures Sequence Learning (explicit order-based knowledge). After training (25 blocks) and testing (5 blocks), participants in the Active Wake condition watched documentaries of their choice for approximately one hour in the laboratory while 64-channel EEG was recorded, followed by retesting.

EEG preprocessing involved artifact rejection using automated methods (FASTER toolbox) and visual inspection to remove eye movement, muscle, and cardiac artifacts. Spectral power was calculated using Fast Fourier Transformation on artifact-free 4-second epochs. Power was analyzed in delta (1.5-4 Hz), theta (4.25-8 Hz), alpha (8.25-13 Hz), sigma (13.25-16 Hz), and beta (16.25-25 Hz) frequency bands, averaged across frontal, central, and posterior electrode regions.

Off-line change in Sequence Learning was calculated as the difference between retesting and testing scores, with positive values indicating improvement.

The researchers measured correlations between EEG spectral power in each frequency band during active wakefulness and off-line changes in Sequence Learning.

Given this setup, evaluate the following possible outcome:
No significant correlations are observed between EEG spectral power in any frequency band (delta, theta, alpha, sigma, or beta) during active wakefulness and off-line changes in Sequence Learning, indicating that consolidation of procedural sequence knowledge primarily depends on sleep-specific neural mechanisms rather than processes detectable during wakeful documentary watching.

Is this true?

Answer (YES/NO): YES